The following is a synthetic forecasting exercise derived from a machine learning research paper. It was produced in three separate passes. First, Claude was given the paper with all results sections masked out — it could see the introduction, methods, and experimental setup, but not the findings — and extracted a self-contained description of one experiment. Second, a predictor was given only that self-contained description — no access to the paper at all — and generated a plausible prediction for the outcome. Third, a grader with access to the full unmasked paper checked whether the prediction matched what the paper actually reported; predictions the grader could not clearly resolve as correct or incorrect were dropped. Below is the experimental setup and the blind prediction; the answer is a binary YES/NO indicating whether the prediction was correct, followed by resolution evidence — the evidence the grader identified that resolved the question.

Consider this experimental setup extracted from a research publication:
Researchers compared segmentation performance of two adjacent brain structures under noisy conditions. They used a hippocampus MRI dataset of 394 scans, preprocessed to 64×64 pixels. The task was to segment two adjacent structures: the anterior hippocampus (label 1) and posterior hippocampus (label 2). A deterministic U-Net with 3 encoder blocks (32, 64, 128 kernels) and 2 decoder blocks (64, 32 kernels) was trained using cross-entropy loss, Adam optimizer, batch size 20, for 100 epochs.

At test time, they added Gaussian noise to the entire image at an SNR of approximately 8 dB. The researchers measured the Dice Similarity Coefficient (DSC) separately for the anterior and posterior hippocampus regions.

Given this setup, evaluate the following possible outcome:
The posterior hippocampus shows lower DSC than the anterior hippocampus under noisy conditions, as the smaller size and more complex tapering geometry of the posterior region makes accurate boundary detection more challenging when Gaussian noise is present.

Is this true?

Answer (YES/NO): NO